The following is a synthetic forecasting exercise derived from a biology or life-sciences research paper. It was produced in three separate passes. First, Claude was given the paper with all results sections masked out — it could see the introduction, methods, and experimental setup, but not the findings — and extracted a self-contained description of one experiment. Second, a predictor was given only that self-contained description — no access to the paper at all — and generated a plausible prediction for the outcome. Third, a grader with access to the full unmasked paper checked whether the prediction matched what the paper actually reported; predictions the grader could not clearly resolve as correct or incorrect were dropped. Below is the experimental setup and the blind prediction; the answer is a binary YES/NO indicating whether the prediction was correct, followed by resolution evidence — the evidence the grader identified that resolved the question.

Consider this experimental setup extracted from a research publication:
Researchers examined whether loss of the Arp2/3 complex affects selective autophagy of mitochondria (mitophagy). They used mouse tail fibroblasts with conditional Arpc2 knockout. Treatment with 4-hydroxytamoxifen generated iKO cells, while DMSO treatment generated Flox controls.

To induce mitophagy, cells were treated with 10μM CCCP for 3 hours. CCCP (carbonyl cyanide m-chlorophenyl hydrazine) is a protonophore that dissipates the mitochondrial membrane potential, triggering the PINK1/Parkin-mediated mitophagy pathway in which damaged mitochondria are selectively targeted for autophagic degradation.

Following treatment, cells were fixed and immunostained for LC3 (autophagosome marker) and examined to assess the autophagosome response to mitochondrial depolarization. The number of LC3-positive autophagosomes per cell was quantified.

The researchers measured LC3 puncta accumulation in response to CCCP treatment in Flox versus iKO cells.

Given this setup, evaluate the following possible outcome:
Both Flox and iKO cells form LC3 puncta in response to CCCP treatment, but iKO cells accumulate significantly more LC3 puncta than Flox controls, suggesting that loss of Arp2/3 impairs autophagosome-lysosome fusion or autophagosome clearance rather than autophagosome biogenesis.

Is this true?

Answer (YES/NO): YES